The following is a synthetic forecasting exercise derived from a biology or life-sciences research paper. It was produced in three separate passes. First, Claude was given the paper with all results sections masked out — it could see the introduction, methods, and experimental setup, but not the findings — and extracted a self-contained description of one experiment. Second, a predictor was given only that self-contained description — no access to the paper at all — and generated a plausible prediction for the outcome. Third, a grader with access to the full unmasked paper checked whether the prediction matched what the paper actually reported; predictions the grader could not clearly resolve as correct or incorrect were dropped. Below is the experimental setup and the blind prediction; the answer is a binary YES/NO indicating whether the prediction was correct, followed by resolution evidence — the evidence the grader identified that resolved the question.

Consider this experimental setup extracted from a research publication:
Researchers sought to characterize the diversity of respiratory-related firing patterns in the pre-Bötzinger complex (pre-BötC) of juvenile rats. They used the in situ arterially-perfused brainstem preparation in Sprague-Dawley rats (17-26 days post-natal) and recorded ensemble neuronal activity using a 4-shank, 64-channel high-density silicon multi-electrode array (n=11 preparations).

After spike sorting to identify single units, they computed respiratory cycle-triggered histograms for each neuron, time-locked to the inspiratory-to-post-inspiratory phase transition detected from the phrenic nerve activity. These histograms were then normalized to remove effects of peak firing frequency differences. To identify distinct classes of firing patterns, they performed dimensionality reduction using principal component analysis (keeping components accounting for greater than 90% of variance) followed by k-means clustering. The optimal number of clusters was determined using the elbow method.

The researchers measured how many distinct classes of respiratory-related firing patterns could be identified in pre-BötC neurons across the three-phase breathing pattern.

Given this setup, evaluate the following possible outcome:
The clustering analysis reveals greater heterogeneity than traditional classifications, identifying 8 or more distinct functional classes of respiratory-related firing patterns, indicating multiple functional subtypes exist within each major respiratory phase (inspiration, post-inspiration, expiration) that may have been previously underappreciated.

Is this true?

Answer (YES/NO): YES